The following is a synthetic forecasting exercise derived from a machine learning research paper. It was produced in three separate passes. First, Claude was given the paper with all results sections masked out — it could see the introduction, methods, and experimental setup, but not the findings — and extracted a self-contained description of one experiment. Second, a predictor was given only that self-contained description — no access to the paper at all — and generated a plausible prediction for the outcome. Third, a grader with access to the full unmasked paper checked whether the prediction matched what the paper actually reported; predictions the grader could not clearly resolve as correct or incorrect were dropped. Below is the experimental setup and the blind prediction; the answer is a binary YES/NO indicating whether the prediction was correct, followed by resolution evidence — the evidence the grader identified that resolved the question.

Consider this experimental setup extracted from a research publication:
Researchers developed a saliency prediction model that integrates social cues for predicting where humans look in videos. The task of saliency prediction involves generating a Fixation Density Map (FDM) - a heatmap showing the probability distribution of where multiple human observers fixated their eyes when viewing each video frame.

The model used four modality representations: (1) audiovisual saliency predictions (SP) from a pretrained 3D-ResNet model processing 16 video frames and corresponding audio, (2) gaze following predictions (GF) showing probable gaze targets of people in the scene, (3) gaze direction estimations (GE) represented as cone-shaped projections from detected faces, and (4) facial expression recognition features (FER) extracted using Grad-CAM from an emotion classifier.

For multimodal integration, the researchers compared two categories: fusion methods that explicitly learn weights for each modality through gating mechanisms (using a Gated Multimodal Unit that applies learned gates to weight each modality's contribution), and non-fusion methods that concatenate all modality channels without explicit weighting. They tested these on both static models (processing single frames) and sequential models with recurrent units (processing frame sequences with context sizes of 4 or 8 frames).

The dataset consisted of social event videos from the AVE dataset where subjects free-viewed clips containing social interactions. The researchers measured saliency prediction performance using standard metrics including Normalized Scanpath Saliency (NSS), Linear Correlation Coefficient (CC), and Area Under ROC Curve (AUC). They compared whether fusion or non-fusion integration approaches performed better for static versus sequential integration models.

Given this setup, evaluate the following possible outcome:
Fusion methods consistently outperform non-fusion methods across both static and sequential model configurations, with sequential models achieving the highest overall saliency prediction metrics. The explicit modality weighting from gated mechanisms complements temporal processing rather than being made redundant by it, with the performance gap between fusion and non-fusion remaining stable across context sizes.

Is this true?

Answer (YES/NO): NO